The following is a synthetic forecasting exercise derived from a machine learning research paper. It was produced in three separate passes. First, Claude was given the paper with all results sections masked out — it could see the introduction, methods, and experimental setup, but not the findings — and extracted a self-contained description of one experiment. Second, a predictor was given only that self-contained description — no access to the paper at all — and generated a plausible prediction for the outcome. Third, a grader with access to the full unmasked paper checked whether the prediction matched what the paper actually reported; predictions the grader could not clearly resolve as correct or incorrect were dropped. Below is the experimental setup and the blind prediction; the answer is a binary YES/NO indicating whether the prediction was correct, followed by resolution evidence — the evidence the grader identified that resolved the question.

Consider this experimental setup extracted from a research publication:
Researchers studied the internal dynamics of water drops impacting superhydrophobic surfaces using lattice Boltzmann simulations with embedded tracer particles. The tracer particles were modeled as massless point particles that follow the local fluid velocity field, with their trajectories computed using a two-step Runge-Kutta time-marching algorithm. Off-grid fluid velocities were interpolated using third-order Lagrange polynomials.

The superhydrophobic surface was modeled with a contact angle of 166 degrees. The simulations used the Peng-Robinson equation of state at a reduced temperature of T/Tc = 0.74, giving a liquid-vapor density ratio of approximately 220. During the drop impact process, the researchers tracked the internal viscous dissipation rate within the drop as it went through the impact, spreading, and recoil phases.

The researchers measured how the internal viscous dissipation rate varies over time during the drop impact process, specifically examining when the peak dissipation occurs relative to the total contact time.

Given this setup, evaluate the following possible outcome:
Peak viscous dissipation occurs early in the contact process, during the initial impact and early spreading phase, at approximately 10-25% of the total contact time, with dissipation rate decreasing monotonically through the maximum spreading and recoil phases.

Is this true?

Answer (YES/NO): NO